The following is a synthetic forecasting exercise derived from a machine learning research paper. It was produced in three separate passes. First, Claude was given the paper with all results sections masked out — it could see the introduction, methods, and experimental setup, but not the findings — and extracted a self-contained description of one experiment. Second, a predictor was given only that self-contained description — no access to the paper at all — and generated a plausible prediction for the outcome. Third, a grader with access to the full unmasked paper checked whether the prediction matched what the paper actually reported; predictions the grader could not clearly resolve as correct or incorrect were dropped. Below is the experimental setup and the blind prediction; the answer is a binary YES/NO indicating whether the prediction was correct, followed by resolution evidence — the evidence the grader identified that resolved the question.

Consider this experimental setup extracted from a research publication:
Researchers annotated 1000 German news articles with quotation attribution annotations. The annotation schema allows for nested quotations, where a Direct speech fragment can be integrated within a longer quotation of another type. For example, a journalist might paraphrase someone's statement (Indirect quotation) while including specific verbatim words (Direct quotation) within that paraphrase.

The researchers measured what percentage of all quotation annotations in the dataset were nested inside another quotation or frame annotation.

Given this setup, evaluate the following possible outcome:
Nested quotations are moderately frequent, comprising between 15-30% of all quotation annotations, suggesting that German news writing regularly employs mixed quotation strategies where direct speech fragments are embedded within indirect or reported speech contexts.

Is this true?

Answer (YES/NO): NO